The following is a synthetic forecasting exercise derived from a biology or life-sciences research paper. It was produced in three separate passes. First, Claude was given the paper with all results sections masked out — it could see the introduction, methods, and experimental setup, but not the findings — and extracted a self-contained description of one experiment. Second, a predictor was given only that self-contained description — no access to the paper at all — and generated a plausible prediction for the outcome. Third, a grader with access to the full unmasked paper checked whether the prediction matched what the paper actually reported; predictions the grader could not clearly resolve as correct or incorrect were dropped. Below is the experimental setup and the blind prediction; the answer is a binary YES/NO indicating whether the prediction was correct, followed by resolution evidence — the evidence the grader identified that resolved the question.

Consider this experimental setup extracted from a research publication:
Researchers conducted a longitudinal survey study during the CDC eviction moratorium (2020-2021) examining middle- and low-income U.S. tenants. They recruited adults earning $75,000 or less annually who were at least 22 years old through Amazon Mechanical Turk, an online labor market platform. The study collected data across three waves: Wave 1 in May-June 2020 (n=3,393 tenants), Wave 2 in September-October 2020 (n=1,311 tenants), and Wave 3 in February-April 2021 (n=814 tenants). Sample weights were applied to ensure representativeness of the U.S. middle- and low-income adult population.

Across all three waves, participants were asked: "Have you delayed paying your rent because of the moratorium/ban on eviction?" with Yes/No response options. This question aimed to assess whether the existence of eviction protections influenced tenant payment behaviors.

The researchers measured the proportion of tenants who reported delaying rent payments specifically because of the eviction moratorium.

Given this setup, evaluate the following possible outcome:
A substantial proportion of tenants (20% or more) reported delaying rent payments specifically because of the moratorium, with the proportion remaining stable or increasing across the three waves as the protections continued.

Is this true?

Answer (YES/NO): NO